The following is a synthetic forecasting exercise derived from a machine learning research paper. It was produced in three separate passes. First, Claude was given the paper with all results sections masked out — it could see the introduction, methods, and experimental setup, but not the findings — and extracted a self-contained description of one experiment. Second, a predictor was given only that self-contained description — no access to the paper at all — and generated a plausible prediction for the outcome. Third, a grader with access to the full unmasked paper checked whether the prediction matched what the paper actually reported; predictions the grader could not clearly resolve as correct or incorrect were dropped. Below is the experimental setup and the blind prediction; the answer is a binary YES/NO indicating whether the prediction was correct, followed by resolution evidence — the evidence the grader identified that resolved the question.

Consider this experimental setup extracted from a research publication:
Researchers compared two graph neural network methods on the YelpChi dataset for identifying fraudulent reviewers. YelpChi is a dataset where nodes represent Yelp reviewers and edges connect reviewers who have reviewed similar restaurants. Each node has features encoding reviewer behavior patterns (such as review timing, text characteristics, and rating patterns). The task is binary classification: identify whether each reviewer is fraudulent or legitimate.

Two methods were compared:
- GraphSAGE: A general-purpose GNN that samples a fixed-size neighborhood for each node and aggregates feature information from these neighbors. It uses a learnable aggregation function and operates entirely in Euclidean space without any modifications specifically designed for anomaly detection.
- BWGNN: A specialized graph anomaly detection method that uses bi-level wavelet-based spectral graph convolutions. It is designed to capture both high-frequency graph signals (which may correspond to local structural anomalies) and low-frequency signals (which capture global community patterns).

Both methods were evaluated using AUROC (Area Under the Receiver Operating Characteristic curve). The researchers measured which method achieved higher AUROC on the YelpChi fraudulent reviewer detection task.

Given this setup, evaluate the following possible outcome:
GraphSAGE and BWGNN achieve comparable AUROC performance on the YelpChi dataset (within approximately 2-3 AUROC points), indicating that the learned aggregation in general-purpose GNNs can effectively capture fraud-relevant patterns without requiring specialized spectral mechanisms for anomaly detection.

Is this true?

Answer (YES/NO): YES